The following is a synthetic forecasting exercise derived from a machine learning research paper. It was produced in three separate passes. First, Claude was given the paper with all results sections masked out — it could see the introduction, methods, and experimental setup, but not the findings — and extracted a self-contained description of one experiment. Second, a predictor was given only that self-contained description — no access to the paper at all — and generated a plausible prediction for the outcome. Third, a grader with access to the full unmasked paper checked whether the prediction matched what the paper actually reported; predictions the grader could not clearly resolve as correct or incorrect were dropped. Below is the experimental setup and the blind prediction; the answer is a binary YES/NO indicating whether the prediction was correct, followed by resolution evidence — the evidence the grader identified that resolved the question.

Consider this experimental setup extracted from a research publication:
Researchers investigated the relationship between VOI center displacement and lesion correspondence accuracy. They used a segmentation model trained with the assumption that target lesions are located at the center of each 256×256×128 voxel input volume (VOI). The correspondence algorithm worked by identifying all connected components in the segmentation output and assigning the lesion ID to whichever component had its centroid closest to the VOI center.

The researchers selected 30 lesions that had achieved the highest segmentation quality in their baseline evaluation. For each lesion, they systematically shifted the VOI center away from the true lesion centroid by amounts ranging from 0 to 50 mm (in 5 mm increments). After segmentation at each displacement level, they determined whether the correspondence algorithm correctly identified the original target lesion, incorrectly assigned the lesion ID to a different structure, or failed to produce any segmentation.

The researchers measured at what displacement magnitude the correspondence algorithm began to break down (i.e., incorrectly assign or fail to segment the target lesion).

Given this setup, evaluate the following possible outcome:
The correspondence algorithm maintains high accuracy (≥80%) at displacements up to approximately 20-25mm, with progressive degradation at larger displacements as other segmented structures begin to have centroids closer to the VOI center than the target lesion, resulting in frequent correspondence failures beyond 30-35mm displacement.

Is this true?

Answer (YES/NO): NO